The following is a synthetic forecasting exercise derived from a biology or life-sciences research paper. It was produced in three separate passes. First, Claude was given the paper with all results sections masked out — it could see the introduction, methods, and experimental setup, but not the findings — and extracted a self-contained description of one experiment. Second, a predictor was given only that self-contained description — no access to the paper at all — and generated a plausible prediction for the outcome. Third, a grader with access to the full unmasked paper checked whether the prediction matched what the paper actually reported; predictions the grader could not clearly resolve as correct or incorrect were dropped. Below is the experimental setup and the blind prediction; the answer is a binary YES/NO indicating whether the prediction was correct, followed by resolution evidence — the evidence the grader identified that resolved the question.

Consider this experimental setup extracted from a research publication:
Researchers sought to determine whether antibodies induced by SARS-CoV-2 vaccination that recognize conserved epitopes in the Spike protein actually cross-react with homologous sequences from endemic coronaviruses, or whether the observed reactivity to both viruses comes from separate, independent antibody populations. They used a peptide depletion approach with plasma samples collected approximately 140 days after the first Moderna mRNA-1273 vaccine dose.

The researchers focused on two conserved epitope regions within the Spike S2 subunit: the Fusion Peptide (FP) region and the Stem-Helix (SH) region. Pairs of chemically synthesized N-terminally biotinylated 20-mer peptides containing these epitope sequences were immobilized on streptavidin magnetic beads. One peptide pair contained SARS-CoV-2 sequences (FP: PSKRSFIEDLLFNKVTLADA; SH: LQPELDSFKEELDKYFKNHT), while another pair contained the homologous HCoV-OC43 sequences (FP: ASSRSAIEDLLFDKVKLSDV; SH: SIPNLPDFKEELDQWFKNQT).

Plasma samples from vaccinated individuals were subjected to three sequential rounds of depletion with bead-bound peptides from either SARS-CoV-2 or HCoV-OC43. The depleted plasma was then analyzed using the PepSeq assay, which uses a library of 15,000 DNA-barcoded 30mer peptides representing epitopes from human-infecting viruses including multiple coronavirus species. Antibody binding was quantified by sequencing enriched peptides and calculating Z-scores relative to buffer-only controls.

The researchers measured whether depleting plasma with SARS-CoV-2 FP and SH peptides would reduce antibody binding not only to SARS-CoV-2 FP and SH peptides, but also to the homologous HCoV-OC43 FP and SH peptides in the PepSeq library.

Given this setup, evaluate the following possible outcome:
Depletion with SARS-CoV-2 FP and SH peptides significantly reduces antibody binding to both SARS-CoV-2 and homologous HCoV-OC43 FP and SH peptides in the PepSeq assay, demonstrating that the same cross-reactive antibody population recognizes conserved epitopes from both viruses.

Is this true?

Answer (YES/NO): YES